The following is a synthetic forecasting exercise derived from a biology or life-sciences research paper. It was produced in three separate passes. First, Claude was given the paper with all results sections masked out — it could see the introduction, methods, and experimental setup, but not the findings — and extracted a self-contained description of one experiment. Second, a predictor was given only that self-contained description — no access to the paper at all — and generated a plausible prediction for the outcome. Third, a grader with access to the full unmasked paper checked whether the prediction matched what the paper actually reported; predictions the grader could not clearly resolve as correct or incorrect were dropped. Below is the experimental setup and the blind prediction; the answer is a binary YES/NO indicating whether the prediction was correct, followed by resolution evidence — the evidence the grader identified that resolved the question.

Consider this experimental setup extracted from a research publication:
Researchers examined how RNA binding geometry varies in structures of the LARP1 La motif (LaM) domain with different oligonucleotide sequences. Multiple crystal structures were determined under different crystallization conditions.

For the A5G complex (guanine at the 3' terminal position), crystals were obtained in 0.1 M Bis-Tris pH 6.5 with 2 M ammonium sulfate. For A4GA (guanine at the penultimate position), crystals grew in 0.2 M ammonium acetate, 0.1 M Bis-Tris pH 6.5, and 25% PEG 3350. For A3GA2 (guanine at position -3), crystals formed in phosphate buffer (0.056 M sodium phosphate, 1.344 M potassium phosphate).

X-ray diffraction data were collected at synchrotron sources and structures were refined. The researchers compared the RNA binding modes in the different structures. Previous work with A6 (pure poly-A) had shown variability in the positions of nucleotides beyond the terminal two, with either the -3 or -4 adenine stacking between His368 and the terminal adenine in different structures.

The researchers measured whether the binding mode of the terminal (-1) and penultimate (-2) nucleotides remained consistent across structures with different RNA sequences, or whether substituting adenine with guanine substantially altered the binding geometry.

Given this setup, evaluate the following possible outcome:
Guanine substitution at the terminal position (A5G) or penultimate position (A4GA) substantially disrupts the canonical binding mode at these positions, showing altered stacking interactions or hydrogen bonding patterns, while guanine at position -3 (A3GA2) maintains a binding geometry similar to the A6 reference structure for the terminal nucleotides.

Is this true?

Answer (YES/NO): NO